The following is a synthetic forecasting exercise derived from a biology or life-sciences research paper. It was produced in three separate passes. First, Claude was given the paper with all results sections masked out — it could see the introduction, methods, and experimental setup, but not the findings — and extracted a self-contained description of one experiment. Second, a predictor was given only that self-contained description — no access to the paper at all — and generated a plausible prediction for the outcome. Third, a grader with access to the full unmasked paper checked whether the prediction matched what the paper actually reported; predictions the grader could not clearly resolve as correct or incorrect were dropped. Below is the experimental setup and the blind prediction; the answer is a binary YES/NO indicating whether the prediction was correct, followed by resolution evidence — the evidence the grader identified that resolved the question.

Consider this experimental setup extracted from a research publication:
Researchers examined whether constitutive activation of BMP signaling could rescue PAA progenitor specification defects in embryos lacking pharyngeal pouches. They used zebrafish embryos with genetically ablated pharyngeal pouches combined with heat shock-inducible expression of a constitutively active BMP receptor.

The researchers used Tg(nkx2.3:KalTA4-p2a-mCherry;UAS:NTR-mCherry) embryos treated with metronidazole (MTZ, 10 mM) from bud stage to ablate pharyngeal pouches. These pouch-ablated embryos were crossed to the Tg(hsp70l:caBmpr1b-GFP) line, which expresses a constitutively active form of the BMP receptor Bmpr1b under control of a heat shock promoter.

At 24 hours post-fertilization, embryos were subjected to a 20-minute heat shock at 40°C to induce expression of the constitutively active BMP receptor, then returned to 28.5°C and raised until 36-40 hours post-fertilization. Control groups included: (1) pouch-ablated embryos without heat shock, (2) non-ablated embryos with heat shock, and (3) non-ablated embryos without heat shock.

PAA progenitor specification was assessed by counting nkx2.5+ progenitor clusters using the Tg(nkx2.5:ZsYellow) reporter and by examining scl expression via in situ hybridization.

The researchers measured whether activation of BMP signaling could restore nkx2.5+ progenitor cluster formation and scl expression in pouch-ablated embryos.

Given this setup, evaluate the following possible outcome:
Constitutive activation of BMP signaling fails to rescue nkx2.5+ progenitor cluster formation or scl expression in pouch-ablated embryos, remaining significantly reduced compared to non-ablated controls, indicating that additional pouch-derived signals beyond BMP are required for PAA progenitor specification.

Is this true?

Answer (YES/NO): NO